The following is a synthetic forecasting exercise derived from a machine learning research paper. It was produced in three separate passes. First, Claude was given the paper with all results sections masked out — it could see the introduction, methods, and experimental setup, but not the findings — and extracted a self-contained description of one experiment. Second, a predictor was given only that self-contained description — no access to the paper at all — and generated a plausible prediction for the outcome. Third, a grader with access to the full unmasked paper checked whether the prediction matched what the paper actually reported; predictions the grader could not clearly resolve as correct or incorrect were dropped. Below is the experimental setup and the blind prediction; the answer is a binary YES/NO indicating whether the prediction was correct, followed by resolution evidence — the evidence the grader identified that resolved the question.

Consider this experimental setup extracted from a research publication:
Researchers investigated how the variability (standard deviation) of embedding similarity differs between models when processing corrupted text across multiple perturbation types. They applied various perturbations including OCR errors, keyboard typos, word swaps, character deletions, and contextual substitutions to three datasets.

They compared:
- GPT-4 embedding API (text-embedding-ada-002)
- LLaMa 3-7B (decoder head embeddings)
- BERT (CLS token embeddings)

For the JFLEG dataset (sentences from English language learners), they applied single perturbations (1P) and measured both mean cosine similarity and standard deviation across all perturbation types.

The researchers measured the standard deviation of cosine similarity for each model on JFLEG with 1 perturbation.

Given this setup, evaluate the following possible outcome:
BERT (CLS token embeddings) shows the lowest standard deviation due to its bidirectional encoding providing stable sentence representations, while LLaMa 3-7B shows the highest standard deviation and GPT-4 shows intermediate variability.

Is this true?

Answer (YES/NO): YES